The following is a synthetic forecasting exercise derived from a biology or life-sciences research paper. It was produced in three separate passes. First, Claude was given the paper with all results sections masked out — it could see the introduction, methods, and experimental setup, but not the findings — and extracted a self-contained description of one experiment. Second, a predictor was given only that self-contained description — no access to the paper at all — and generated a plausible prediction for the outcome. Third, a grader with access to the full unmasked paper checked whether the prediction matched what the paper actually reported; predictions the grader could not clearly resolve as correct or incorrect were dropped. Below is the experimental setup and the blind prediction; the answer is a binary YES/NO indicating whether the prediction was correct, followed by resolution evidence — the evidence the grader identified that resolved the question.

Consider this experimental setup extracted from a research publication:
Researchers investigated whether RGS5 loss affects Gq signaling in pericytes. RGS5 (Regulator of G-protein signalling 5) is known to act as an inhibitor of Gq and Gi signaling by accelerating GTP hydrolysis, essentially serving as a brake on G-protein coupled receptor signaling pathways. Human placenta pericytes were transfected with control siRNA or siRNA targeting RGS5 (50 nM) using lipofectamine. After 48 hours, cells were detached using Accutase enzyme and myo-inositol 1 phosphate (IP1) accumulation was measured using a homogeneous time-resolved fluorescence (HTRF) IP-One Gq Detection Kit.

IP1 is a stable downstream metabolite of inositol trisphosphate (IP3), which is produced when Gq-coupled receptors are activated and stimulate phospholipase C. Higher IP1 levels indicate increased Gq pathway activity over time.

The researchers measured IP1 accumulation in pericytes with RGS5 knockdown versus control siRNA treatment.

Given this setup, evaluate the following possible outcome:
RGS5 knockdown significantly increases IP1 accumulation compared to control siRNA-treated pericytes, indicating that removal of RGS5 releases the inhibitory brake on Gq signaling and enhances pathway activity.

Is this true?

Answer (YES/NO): YES